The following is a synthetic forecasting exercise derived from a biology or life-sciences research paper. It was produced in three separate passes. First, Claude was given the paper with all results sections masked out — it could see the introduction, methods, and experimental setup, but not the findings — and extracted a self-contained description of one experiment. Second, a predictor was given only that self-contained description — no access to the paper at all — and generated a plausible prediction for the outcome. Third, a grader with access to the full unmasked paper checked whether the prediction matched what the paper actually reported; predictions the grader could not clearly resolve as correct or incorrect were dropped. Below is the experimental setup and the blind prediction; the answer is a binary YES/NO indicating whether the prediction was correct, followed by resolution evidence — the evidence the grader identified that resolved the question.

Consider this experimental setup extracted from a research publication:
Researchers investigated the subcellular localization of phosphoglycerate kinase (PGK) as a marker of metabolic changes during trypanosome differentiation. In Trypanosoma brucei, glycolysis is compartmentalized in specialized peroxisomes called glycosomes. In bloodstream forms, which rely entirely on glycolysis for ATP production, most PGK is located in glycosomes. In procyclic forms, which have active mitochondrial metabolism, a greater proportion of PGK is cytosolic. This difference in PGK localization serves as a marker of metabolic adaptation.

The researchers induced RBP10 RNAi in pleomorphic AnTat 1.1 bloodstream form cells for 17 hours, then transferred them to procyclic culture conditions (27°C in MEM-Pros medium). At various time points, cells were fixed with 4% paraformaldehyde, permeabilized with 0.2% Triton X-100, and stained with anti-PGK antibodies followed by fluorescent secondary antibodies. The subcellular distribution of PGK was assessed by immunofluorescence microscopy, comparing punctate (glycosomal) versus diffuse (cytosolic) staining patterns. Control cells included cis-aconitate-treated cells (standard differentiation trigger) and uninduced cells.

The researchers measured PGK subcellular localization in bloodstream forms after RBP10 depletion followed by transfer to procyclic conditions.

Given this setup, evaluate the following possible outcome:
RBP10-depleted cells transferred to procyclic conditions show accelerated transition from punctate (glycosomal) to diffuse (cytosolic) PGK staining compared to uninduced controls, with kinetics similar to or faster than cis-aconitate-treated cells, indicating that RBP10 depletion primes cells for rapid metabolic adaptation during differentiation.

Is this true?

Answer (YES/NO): NO